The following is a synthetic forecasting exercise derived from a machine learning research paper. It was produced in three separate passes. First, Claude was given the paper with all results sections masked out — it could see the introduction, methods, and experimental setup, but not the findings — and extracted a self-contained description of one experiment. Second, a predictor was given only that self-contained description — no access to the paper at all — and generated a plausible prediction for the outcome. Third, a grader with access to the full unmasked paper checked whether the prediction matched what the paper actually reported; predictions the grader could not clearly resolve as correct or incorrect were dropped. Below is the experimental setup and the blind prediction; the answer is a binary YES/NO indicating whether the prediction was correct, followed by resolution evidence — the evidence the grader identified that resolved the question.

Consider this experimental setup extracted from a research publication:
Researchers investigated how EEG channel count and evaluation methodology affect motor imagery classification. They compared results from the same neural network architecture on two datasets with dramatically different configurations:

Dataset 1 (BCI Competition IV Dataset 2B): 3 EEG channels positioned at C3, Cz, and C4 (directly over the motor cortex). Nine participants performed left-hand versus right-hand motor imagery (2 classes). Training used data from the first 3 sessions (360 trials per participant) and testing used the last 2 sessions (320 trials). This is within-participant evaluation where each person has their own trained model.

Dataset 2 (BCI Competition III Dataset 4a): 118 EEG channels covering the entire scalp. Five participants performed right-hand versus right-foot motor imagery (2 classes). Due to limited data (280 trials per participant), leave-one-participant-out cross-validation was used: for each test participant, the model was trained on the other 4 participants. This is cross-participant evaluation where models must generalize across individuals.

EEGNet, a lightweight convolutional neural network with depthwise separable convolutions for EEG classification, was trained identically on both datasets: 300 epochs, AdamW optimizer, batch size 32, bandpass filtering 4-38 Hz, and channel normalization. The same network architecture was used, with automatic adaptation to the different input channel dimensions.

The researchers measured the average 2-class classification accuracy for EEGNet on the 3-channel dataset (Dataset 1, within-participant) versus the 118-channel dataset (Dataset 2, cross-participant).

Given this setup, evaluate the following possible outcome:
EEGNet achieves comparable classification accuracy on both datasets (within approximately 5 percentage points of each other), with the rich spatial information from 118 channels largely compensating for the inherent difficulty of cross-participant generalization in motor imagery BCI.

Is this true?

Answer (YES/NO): YES